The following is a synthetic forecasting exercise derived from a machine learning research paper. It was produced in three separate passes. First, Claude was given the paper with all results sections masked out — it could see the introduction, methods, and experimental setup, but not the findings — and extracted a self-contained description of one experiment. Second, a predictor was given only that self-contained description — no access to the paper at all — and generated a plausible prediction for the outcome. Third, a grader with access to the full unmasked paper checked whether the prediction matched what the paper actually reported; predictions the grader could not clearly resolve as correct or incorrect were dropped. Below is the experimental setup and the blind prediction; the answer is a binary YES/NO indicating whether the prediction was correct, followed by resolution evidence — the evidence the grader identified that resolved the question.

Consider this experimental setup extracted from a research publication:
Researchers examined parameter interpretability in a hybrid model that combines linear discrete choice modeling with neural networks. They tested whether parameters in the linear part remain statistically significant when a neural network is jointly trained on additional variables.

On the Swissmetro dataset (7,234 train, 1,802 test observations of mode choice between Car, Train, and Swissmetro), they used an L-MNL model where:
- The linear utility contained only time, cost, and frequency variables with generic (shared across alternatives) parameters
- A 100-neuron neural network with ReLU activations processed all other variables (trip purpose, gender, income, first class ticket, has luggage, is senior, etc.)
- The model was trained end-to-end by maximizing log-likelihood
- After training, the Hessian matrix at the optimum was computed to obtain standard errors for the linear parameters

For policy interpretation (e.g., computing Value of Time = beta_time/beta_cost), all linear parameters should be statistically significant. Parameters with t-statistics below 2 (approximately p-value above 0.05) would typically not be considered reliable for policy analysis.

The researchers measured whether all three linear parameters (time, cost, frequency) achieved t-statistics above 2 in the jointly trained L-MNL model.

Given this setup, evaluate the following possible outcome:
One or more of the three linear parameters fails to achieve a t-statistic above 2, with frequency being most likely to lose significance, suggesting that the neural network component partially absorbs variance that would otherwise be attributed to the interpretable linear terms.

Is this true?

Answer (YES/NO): NO